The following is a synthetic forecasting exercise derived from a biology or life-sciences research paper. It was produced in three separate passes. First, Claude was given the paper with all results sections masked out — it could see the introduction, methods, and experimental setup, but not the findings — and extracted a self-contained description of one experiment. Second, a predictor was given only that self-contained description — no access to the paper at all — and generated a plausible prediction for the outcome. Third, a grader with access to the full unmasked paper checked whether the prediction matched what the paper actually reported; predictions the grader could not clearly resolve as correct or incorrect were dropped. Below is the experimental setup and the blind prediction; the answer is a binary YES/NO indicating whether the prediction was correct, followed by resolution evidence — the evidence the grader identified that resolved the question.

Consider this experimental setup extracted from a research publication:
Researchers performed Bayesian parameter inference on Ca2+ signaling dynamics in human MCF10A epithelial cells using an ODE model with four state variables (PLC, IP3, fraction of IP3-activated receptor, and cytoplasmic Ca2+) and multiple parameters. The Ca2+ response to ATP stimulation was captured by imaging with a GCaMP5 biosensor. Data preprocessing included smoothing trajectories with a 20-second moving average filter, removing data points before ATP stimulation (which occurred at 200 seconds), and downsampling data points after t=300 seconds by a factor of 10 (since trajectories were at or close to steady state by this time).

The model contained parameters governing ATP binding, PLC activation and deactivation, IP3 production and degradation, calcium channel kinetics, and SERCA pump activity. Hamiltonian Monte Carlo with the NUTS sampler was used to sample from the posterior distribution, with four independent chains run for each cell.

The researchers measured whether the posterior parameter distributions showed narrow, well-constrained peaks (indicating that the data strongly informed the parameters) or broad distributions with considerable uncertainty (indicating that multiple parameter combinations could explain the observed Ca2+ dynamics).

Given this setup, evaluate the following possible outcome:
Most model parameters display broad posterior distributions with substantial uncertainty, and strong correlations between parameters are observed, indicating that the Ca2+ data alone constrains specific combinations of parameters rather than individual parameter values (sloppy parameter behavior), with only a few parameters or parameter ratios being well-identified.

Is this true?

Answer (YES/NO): NO